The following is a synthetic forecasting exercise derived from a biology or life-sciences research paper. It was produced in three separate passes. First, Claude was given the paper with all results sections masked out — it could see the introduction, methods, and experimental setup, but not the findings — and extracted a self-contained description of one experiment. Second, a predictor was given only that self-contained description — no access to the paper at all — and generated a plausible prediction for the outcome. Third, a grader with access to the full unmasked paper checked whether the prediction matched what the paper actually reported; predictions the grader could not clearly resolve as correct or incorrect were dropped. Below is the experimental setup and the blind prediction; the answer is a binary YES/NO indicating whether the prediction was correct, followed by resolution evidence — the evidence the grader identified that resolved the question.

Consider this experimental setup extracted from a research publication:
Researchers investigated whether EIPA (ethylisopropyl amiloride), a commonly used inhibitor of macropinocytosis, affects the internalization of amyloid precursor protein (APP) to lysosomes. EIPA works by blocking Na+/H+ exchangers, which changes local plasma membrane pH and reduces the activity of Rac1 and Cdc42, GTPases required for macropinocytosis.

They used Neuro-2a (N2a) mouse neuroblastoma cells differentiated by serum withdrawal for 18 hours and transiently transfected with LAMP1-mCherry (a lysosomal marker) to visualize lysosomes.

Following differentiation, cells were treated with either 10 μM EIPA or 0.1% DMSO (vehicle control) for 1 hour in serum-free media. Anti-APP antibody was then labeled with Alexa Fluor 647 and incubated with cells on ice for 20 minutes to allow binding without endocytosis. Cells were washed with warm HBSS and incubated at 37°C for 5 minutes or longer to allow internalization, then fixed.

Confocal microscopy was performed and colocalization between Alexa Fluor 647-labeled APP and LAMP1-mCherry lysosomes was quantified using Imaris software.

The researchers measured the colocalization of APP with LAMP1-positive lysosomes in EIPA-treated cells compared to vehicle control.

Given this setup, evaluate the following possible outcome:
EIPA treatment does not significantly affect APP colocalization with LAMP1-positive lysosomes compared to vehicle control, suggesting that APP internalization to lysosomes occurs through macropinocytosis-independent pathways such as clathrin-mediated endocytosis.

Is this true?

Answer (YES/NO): NO